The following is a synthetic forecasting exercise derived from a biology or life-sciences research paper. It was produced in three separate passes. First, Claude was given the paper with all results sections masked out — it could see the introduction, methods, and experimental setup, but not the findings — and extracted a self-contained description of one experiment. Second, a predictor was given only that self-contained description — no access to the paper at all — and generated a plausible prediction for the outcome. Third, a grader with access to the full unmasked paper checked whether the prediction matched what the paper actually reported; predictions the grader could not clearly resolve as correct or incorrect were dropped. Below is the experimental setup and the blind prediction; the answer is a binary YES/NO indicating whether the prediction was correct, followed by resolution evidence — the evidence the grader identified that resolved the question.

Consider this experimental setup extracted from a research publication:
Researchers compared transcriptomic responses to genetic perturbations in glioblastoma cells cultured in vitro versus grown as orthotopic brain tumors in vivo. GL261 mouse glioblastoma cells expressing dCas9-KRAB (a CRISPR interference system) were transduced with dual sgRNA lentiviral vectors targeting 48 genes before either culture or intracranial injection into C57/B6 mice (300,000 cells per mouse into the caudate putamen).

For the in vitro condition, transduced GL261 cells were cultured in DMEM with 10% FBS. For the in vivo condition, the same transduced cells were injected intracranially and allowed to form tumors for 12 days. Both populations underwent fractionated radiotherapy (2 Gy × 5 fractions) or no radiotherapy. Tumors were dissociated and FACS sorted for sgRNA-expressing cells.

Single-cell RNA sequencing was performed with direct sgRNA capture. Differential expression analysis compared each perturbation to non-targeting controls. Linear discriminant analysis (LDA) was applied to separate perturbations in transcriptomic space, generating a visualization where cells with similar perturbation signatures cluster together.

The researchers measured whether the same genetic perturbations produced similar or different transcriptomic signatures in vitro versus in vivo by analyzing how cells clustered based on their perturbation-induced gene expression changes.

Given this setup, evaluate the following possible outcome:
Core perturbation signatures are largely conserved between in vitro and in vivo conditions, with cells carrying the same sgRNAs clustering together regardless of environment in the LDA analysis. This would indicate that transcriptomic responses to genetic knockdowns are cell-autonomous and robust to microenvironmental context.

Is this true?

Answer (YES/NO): NO